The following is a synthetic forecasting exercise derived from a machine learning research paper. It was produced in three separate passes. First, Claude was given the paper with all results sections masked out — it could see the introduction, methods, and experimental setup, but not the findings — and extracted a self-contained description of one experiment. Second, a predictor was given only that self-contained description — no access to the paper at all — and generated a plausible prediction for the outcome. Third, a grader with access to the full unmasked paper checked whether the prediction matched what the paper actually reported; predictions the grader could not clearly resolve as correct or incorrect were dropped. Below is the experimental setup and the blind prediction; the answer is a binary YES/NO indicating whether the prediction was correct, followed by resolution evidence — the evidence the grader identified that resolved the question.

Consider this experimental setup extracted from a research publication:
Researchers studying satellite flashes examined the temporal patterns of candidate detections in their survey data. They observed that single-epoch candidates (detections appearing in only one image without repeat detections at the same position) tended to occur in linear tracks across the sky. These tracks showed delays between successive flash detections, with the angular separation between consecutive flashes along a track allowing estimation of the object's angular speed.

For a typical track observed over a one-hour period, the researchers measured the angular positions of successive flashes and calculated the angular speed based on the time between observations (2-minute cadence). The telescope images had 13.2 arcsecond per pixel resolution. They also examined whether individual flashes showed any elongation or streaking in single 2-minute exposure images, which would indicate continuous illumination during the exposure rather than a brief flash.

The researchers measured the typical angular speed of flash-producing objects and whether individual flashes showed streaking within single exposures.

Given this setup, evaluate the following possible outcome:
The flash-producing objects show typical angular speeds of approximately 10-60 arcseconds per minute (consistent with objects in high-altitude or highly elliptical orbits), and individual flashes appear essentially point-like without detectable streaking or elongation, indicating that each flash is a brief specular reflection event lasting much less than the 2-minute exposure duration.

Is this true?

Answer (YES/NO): NO